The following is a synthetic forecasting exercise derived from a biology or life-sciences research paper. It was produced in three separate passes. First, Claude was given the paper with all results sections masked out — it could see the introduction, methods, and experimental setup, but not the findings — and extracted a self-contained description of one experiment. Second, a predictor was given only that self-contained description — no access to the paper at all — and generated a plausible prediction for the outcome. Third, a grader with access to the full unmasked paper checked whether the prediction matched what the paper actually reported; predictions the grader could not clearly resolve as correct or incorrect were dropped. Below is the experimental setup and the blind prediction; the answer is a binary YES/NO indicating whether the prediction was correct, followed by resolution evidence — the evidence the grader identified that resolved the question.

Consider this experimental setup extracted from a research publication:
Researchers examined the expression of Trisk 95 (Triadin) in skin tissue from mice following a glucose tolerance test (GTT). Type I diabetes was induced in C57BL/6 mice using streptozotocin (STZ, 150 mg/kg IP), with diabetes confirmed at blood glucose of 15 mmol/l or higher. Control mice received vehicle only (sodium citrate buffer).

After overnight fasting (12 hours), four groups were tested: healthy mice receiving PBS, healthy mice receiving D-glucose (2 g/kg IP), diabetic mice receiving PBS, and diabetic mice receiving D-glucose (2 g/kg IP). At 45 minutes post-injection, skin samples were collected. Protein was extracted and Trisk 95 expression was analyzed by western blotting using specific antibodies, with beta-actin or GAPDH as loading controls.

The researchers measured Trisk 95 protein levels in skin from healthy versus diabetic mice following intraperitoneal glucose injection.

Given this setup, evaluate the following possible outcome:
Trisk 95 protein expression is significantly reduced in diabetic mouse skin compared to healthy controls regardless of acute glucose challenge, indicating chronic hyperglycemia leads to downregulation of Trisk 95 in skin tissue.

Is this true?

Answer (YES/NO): NO